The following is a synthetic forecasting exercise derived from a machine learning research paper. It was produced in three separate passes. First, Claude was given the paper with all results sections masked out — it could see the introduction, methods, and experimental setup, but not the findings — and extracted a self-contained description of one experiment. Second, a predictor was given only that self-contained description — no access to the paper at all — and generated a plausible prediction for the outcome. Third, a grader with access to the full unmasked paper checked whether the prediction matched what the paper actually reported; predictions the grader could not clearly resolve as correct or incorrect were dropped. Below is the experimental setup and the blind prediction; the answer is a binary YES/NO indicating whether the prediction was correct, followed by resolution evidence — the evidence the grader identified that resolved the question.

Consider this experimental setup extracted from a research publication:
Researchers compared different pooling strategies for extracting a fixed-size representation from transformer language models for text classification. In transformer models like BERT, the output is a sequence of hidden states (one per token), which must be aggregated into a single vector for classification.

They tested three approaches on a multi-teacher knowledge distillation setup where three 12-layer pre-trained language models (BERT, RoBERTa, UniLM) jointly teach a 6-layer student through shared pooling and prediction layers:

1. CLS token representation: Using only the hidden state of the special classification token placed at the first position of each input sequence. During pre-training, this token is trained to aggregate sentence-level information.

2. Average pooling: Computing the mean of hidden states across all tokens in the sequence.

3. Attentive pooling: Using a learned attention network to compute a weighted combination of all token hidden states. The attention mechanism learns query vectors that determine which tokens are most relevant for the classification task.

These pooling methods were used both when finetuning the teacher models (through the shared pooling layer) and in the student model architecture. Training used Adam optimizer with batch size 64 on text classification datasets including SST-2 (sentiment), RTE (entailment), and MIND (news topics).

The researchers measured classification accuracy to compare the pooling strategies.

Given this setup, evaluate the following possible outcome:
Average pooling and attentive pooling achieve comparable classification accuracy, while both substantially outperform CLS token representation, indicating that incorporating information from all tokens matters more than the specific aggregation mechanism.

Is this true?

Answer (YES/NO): NO